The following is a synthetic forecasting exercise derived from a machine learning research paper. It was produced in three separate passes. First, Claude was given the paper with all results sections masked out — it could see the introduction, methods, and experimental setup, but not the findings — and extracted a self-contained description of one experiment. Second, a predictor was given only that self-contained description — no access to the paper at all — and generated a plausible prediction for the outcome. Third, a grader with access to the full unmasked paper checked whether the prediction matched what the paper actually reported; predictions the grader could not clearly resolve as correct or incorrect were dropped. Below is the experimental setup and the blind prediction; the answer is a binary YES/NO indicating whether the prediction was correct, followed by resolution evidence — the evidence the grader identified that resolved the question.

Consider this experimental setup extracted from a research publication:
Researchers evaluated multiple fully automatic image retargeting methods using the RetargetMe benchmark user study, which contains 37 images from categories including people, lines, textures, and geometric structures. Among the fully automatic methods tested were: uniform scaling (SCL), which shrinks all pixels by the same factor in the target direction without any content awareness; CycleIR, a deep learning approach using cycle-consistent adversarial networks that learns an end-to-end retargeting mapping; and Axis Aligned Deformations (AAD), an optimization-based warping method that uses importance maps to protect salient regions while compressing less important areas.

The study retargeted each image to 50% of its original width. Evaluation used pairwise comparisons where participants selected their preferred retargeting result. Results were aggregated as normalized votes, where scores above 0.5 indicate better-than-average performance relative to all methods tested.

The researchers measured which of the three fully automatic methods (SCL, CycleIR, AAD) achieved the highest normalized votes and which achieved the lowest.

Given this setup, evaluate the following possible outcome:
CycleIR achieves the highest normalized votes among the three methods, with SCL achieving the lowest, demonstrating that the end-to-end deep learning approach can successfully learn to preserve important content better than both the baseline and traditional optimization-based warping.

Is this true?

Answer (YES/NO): YES